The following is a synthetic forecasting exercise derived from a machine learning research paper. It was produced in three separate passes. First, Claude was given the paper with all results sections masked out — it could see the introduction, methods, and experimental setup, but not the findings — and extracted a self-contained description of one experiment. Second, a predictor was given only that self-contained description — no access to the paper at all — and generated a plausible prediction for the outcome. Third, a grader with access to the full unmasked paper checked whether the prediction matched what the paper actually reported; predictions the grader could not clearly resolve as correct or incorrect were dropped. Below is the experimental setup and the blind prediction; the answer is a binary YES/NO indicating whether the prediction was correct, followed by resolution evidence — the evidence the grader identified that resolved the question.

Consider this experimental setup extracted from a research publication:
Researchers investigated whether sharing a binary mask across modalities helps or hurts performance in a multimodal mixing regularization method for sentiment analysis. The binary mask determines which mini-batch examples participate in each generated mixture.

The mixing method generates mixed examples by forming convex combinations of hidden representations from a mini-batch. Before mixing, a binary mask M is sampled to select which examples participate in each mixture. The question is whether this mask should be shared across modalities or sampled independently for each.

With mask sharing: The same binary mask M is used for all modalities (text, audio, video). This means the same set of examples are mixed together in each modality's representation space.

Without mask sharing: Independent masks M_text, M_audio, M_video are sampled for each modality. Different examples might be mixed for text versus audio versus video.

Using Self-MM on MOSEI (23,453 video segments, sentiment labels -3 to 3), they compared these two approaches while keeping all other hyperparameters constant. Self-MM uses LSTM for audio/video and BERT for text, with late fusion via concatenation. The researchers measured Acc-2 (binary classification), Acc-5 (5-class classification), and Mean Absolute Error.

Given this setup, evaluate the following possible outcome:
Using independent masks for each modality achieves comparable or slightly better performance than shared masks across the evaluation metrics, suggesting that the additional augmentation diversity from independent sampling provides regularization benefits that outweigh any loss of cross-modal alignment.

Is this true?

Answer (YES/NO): NO